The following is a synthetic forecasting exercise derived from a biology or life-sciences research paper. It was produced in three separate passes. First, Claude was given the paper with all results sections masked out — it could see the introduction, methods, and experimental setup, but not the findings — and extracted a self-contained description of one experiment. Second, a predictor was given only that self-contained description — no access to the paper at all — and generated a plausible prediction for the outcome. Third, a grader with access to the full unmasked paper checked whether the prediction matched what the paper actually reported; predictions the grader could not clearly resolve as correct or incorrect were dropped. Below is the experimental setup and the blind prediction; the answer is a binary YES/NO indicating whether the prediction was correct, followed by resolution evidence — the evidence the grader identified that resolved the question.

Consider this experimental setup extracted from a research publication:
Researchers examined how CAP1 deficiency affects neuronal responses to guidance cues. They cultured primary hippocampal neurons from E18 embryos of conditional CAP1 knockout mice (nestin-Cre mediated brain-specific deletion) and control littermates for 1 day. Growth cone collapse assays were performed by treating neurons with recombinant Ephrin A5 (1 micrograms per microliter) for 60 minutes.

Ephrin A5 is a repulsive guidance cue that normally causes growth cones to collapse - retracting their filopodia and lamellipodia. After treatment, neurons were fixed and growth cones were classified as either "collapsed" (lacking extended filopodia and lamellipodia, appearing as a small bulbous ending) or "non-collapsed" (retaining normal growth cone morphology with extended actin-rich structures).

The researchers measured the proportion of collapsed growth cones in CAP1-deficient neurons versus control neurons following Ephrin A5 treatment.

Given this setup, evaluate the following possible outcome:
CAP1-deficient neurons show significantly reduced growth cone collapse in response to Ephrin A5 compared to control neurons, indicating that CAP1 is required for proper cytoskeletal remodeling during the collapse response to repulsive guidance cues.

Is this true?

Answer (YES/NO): YES